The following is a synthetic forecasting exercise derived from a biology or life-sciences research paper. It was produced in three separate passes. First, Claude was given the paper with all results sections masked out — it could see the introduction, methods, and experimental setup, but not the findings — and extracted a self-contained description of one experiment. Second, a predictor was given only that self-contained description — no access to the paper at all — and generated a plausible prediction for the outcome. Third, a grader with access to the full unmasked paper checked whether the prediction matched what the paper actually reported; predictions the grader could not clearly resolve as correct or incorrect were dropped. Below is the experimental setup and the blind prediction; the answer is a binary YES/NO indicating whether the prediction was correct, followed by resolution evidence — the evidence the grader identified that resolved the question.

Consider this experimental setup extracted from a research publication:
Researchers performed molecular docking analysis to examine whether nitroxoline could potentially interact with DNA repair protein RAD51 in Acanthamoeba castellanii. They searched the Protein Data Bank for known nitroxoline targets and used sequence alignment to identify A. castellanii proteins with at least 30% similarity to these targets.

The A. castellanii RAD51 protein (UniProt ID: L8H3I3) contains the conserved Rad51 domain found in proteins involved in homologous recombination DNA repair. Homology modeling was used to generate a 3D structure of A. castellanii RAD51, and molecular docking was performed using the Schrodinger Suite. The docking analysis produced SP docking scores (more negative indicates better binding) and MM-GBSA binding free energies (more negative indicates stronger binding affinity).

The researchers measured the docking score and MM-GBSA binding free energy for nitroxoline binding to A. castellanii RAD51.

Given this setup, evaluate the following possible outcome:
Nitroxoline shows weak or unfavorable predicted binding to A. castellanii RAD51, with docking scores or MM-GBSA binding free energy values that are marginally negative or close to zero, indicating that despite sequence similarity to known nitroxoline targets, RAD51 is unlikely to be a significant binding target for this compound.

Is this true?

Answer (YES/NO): NO